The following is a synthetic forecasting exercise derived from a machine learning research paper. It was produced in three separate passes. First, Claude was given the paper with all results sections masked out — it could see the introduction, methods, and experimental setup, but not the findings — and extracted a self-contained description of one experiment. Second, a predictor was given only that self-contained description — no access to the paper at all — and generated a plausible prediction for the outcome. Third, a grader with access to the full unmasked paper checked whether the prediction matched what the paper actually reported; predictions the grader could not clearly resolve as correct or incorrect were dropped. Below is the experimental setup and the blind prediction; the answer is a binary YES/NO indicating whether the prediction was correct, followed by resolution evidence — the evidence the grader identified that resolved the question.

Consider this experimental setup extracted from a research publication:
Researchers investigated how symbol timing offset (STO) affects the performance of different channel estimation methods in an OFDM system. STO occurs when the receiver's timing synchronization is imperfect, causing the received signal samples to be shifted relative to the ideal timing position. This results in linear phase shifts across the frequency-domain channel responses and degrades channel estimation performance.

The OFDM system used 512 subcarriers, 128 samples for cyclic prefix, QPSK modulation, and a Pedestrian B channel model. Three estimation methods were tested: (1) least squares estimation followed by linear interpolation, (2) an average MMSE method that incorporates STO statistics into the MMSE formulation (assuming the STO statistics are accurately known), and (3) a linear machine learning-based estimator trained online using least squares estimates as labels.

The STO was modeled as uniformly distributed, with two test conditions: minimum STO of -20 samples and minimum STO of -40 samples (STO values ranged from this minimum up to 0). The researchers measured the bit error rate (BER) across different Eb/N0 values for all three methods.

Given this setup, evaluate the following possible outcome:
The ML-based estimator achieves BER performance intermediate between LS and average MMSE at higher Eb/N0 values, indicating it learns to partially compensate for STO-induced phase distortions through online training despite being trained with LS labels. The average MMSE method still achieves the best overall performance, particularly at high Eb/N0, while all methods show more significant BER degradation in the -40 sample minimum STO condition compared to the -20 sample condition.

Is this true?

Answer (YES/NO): NO